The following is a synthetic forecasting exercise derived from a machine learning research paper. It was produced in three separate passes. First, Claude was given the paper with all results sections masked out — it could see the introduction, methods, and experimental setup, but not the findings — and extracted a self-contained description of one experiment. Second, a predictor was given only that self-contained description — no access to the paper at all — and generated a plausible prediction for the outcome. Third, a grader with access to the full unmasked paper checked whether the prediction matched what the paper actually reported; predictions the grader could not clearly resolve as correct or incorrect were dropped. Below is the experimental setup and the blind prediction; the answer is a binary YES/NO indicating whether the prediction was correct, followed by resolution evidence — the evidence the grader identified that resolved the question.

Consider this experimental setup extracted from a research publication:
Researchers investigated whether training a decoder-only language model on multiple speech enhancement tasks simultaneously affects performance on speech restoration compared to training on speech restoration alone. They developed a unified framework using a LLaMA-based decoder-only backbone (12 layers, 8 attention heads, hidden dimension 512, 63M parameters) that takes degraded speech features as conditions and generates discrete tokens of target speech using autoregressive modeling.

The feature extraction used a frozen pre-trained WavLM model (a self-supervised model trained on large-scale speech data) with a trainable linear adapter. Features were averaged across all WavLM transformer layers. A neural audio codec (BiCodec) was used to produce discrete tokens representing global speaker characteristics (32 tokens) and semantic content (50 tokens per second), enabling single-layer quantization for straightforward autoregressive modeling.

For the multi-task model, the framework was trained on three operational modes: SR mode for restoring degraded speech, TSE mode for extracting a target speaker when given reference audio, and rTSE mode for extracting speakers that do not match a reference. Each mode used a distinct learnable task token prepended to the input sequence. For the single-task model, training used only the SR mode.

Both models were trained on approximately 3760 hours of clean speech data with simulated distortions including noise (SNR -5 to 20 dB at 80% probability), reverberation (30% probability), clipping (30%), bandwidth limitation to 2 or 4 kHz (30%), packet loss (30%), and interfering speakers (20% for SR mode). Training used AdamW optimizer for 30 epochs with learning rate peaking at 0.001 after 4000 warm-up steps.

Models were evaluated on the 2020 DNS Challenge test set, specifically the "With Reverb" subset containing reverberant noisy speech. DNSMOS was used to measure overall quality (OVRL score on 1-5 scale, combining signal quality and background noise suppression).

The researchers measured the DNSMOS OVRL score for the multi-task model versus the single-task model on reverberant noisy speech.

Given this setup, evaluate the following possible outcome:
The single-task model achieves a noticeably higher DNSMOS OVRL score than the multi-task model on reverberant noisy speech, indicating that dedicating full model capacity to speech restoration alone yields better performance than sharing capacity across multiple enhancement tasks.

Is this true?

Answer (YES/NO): NO